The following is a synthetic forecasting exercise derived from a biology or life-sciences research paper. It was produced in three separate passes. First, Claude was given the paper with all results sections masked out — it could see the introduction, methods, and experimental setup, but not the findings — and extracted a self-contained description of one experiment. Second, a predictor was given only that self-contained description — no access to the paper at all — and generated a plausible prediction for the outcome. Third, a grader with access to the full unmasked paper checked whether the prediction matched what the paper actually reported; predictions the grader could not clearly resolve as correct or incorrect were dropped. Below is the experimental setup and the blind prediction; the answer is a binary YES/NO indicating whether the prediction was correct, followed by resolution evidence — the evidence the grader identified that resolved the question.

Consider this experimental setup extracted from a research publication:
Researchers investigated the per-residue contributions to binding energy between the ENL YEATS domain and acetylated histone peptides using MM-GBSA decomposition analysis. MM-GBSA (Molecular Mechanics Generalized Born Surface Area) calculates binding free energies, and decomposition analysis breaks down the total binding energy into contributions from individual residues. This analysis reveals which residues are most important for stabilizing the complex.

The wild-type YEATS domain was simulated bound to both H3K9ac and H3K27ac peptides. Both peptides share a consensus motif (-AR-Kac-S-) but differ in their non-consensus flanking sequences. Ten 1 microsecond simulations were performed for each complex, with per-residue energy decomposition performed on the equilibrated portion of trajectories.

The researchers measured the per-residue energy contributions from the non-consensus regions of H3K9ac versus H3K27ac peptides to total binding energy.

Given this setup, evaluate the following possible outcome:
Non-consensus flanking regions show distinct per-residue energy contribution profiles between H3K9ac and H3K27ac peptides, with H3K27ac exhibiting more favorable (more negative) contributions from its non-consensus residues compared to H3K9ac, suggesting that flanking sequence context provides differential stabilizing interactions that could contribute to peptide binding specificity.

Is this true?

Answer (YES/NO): NO